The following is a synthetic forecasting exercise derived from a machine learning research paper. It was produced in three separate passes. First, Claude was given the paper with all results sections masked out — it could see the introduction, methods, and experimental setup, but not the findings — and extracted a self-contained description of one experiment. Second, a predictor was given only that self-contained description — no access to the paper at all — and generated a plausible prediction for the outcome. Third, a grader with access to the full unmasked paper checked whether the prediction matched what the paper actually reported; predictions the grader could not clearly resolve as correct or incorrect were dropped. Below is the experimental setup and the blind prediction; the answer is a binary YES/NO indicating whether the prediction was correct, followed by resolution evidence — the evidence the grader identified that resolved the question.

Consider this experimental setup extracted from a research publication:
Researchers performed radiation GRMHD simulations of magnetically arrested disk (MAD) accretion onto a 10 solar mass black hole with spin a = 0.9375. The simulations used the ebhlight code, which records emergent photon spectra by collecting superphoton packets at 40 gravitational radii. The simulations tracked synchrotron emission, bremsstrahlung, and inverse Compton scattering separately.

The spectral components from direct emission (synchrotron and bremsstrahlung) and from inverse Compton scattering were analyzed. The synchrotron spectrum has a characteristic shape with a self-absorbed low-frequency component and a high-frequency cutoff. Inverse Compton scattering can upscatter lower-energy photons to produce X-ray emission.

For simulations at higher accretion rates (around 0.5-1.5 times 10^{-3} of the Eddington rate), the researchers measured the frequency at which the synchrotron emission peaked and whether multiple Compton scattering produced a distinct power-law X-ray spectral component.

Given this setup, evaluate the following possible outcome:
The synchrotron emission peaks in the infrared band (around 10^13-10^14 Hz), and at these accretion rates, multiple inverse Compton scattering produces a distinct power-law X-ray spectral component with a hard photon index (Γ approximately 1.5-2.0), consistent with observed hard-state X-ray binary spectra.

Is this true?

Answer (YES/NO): NO